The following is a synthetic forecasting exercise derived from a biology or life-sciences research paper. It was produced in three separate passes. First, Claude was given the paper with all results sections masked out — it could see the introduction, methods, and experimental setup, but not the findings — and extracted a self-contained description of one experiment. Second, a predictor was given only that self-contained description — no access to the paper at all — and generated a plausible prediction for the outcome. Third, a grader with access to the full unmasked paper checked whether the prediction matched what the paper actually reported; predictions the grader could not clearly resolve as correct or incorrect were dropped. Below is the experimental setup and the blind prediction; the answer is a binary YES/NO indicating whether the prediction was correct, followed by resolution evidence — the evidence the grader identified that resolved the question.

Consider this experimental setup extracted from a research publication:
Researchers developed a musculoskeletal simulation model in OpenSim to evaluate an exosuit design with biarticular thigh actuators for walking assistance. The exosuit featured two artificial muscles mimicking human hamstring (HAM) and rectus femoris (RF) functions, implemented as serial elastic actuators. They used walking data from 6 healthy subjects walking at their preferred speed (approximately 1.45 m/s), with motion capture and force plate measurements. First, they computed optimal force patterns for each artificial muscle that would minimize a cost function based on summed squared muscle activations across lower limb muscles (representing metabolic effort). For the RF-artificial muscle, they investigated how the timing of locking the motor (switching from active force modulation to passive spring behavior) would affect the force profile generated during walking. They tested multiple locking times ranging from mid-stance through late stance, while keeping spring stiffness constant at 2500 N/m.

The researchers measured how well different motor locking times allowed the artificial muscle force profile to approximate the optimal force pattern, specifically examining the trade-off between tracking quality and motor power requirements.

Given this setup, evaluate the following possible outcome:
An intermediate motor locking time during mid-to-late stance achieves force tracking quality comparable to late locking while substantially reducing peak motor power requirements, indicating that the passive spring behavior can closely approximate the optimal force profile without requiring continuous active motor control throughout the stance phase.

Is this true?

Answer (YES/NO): NO